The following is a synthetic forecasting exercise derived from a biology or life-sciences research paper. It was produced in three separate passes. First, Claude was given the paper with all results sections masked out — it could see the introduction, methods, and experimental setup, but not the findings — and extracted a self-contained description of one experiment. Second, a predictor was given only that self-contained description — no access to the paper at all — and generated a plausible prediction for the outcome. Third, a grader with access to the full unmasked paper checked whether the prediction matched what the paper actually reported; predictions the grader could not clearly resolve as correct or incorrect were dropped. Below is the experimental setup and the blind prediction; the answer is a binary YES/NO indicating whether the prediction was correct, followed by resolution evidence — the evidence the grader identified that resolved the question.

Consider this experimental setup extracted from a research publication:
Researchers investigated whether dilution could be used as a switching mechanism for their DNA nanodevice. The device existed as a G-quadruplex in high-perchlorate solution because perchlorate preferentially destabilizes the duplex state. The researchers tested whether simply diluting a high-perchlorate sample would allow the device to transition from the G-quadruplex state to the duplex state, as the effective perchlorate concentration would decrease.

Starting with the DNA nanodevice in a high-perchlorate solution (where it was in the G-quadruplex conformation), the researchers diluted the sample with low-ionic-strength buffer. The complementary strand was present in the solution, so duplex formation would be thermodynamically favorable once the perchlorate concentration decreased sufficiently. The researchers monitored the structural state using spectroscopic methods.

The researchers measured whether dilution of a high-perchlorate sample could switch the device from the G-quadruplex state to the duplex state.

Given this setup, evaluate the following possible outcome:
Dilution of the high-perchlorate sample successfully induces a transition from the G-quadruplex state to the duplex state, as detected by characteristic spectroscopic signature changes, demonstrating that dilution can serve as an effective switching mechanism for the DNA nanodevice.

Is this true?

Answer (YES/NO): YES